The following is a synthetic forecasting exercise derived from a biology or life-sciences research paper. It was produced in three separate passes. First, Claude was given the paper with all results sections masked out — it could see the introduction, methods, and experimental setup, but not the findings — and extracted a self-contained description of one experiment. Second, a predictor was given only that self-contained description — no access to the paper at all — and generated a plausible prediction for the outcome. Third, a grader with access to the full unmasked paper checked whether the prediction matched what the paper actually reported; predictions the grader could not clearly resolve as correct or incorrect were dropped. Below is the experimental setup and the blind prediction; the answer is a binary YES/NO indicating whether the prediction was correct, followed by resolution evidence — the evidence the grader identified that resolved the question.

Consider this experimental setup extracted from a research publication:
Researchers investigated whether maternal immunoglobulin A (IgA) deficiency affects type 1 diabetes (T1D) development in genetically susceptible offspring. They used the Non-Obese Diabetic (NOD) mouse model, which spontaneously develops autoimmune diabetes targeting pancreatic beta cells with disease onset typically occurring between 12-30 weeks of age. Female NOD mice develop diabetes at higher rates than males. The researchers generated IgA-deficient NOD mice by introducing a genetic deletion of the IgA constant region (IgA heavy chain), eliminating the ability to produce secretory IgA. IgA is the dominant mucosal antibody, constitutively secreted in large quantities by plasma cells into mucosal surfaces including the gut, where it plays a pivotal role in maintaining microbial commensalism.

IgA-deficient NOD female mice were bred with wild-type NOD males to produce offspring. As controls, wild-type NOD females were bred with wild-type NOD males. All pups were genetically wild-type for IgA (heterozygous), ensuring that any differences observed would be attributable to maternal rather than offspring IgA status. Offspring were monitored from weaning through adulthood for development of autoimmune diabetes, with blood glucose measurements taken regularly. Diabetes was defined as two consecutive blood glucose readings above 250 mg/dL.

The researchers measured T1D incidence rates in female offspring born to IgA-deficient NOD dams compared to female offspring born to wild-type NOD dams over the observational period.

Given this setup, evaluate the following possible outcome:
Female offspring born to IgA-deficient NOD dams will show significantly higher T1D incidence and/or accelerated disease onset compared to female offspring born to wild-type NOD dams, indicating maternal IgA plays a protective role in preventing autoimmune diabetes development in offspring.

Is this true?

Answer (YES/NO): NO